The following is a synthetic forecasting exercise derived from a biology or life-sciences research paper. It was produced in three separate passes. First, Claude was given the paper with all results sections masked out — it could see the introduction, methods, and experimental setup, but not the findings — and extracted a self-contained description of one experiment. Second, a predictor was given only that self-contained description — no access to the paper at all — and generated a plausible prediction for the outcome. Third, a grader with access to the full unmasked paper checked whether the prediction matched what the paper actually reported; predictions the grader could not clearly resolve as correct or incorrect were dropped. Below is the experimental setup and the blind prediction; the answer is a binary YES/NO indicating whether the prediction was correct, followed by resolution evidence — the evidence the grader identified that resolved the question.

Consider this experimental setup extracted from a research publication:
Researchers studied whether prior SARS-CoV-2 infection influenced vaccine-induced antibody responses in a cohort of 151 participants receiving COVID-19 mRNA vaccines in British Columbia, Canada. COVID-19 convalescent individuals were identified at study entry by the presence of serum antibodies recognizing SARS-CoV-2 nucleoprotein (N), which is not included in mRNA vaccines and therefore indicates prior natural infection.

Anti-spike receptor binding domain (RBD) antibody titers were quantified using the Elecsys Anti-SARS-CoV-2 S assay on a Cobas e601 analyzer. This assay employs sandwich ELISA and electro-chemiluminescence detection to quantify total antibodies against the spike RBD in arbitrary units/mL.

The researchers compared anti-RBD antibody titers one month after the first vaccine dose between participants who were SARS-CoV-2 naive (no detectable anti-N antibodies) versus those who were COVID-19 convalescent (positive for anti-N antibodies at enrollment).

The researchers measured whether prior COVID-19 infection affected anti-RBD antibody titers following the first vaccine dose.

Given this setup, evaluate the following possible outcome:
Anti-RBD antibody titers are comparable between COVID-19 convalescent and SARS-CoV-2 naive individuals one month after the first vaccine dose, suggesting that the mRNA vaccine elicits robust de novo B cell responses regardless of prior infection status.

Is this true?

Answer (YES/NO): NO